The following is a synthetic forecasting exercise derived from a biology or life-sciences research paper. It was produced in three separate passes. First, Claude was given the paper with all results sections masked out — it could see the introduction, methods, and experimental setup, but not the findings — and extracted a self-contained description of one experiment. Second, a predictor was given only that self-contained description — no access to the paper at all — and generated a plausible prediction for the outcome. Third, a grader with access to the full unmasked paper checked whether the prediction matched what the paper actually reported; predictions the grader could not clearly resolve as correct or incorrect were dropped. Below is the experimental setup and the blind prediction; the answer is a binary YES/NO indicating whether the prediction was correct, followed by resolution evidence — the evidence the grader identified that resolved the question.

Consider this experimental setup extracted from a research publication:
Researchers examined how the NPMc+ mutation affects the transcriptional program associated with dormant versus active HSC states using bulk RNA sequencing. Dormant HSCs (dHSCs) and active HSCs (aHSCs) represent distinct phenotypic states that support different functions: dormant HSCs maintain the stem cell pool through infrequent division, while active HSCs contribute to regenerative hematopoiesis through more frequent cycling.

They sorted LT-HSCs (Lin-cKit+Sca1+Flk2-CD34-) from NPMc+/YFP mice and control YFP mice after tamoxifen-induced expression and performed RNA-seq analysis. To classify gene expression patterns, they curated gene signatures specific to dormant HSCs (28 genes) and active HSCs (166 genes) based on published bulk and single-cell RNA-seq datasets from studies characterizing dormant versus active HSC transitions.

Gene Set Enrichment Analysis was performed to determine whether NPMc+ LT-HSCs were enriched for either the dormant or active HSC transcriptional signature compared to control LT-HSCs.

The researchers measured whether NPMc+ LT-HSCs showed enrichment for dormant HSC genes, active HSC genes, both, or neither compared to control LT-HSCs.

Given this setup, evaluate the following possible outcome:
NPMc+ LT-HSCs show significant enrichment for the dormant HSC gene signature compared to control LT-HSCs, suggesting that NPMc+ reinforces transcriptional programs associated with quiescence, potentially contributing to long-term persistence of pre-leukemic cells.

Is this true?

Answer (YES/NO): YES